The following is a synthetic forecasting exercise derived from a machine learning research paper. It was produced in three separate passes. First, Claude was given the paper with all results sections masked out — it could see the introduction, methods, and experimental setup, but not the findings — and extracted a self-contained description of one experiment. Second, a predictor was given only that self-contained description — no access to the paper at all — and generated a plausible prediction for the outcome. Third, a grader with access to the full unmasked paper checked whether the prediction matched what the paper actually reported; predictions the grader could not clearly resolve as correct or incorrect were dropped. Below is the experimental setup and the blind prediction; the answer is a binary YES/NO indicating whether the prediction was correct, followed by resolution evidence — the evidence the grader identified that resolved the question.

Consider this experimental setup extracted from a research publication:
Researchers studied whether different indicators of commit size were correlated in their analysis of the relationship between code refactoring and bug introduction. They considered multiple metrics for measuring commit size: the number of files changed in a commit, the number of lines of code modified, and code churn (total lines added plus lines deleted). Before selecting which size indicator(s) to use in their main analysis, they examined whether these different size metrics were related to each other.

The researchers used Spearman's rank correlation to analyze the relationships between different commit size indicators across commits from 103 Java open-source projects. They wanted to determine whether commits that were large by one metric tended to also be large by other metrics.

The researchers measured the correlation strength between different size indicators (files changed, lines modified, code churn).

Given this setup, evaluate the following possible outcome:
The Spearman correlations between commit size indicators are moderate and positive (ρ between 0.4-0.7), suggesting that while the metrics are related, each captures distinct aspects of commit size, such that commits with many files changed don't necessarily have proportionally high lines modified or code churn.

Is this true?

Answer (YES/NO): NO